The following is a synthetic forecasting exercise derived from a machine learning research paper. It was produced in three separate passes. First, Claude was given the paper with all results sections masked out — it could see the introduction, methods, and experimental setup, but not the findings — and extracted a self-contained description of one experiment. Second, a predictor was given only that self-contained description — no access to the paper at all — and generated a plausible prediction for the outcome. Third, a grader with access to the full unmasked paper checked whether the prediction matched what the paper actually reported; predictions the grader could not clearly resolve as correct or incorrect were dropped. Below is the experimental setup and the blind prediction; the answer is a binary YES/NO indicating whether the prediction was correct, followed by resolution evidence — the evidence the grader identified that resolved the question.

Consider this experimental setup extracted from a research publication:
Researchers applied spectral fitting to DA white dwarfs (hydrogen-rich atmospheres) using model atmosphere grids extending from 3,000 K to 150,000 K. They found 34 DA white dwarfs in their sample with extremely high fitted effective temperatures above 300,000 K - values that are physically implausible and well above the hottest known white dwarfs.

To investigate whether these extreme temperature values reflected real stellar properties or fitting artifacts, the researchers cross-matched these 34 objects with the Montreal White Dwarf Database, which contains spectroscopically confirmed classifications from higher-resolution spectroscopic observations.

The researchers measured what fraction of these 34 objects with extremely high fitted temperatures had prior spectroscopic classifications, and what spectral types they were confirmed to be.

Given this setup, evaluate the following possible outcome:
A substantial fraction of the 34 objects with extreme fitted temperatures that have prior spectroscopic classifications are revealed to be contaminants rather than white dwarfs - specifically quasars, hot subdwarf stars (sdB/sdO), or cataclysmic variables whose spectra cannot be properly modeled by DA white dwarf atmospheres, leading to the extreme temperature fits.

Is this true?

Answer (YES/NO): NO